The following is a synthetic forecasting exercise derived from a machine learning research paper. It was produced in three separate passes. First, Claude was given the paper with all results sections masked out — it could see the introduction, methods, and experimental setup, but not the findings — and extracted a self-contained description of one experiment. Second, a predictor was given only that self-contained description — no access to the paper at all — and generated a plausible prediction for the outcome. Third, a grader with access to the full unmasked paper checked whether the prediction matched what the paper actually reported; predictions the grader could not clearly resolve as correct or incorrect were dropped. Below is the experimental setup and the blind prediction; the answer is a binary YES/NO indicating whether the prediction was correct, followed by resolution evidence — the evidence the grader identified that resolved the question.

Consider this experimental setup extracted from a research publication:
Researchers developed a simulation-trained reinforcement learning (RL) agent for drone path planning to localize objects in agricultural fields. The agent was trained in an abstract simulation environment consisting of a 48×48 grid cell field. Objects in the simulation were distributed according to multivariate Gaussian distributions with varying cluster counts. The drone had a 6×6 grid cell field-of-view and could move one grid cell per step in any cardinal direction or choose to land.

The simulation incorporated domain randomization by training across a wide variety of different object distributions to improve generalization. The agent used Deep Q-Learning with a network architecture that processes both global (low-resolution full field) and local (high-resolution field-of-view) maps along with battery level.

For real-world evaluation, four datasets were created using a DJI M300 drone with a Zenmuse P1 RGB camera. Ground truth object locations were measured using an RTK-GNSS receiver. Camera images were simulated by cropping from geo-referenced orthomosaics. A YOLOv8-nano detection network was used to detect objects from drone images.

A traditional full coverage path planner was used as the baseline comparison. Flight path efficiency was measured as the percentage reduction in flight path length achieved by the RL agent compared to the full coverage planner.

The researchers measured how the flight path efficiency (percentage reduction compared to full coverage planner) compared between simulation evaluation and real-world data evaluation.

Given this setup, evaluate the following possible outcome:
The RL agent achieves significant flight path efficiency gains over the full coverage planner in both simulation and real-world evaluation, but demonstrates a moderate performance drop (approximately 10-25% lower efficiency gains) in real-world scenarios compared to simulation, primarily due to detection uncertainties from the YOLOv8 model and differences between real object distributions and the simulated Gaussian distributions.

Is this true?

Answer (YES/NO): NO